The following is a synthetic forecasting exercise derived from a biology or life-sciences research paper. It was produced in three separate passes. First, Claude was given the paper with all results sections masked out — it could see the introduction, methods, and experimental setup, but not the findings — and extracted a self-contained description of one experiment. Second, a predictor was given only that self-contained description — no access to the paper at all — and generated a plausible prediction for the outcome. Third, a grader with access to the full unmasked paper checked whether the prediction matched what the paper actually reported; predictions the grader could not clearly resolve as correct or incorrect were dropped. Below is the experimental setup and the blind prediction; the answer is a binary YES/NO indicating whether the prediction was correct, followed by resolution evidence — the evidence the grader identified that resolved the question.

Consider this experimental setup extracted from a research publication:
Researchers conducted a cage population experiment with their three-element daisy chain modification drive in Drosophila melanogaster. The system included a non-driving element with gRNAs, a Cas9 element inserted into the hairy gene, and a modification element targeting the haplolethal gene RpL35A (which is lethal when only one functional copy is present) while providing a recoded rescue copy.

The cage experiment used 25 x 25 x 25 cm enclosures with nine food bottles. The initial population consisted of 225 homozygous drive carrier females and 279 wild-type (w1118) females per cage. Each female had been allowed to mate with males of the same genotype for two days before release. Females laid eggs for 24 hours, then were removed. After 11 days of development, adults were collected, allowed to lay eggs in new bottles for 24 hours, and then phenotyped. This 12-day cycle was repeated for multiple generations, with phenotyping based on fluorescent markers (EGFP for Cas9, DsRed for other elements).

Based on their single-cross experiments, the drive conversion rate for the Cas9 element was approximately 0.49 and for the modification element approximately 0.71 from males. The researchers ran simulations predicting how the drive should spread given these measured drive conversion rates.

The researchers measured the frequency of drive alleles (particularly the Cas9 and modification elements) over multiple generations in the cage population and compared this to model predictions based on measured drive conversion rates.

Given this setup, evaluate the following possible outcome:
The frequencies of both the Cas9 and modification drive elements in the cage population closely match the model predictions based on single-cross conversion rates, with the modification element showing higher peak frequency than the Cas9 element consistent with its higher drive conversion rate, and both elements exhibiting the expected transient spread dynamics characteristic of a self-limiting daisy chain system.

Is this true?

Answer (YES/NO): NO